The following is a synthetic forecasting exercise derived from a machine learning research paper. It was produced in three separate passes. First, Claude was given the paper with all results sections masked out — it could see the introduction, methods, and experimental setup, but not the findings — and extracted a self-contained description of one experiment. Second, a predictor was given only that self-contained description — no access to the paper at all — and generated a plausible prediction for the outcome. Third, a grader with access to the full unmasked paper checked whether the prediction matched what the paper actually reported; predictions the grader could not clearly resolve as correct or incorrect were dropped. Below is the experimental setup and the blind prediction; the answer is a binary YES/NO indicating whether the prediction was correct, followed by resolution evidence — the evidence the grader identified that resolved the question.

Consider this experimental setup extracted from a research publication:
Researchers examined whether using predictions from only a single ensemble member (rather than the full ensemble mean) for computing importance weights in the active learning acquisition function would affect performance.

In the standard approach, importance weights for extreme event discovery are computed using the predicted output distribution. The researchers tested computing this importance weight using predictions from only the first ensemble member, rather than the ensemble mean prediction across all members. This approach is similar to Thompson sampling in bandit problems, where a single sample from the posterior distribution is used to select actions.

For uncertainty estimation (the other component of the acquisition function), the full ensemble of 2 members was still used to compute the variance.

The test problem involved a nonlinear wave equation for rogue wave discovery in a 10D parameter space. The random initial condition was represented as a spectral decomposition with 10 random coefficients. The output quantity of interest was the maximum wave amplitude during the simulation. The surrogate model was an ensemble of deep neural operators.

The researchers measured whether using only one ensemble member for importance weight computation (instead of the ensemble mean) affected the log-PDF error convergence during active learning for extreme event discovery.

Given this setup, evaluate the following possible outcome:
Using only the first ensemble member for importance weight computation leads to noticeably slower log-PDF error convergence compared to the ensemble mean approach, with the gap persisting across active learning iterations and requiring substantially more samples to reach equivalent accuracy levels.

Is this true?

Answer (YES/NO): NO